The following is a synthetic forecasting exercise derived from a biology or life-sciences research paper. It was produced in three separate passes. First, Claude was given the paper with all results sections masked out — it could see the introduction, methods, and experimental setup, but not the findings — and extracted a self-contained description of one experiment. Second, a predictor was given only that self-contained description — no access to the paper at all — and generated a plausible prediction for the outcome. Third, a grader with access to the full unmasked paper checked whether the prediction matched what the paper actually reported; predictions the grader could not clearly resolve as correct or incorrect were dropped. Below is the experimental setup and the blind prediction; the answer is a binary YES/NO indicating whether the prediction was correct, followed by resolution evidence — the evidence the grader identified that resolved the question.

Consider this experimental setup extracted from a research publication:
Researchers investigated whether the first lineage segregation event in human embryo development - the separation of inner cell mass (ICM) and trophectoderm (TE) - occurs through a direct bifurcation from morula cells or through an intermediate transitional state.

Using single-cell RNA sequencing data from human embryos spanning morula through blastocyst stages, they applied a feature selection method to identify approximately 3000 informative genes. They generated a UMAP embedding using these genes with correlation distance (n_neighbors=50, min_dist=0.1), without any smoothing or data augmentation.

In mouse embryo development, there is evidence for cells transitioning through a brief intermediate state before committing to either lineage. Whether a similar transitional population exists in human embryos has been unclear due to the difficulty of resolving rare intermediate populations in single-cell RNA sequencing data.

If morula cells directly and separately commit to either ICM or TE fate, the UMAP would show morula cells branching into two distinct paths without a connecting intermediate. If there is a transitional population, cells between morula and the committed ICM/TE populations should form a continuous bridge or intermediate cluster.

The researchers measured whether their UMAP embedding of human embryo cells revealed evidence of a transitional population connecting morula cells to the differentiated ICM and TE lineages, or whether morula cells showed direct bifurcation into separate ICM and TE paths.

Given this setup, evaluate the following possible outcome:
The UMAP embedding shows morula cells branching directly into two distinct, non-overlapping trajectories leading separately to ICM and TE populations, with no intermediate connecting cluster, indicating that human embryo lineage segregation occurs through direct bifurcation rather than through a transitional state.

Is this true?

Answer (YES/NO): NO